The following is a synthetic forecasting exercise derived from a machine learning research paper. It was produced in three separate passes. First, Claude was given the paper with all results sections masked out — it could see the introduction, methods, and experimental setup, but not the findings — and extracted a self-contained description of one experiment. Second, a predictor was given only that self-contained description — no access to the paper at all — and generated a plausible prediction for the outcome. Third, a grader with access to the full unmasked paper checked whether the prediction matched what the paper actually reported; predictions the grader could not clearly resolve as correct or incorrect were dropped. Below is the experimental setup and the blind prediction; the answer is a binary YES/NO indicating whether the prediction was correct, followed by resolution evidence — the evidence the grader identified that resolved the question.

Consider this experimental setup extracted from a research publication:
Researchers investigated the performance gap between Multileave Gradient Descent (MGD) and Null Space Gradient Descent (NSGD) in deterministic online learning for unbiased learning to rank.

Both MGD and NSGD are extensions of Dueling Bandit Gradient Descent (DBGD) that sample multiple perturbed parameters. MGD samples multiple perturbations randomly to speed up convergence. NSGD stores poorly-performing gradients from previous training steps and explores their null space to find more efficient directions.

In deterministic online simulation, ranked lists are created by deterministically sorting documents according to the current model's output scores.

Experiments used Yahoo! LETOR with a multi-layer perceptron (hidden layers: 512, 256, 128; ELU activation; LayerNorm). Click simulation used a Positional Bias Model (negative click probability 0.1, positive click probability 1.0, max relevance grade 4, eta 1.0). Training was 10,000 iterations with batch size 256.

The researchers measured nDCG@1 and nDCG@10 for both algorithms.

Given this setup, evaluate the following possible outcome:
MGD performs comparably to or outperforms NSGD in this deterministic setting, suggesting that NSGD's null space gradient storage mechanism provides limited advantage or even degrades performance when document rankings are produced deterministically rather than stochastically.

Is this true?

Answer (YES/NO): NO